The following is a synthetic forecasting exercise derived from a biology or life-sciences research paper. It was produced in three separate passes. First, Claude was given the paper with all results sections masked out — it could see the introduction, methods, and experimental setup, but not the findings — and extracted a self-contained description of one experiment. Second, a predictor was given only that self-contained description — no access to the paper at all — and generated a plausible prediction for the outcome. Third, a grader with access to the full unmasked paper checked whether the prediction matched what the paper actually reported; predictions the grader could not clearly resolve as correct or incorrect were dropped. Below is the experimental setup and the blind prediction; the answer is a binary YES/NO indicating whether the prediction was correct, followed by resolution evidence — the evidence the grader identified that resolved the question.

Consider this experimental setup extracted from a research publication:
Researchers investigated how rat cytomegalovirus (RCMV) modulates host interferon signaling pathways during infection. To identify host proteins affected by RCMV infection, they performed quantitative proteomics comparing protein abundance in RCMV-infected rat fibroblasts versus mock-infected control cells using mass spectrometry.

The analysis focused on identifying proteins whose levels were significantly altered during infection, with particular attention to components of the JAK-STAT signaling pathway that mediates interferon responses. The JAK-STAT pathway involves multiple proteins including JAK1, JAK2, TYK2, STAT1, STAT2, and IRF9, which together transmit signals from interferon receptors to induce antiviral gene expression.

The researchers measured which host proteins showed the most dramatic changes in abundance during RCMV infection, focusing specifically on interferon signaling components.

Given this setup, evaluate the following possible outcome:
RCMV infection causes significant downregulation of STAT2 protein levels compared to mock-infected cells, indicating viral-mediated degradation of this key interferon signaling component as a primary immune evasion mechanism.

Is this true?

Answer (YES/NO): YES